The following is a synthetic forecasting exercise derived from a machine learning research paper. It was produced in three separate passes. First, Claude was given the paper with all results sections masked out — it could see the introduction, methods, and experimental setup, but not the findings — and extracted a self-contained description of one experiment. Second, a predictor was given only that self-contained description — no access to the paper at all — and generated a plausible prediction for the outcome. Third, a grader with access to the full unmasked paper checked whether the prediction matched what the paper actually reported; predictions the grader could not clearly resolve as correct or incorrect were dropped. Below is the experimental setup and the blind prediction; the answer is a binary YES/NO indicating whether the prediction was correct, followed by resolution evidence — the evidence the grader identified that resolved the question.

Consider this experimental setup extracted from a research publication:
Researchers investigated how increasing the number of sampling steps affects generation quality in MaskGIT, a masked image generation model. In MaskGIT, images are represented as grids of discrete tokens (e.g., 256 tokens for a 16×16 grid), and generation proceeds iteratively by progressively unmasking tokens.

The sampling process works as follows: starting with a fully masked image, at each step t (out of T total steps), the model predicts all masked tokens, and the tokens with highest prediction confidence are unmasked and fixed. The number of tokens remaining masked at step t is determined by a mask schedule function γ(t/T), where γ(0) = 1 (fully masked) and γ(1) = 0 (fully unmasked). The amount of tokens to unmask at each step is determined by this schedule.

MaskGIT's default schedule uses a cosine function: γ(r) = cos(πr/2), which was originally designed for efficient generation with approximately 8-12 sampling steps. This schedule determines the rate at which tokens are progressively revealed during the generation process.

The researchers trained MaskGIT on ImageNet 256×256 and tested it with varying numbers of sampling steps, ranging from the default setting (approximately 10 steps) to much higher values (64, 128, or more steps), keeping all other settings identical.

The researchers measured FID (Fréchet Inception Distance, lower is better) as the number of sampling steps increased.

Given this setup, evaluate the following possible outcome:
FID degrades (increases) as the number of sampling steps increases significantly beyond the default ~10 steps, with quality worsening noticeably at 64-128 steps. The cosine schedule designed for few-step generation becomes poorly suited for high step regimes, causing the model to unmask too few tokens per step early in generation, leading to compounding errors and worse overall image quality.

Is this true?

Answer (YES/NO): NO